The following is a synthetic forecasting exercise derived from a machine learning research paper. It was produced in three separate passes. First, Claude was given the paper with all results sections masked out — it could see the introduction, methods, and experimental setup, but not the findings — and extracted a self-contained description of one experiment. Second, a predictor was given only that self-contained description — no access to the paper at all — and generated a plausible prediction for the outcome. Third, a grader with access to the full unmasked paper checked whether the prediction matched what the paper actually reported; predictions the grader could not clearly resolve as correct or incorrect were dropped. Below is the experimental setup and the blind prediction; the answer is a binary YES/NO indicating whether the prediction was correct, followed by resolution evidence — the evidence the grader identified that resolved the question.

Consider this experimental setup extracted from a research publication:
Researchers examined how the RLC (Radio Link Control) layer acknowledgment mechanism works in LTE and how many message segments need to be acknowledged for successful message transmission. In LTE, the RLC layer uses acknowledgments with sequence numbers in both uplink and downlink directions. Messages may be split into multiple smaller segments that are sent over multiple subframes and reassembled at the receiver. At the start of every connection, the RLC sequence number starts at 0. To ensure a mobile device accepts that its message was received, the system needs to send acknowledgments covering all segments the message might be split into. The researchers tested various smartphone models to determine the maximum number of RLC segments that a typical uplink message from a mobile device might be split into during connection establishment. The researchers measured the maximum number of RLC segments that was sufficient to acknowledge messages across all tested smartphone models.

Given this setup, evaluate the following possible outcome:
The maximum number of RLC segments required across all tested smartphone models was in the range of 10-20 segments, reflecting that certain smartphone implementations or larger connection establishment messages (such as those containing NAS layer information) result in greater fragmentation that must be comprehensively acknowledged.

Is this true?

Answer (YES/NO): NO